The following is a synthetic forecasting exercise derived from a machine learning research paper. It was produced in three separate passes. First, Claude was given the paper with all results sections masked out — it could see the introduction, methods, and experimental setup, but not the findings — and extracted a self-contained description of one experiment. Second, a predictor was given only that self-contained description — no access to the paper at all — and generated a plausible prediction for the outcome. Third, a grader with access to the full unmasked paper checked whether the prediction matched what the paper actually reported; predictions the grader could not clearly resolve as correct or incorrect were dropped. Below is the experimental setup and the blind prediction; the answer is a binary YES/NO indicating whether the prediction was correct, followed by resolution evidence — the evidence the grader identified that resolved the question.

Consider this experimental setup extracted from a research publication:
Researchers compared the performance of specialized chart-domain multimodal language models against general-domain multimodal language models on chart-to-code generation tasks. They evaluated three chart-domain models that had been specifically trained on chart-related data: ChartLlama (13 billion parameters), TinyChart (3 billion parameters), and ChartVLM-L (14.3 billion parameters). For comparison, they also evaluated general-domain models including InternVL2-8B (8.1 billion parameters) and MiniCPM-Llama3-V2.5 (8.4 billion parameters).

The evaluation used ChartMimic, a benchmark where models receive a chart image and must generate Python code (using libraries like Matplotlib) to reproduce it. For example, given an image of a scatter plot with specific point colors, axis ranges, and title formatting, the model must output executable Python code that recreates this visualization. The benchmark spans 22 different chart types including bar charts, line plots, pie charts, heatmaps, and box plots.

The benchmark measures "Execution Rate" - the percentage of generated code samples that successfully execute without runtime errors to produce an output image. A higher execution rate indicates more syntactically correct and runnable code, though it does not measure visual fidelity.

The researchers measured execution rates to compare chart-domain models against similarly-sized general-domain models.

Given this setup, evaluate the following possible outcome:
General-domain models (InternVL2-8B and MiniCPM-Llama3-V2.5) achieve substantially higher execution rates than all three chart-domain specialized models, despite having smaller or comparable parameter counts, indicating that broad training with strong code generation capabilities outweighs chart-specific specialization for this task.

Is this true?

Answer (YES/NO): NO